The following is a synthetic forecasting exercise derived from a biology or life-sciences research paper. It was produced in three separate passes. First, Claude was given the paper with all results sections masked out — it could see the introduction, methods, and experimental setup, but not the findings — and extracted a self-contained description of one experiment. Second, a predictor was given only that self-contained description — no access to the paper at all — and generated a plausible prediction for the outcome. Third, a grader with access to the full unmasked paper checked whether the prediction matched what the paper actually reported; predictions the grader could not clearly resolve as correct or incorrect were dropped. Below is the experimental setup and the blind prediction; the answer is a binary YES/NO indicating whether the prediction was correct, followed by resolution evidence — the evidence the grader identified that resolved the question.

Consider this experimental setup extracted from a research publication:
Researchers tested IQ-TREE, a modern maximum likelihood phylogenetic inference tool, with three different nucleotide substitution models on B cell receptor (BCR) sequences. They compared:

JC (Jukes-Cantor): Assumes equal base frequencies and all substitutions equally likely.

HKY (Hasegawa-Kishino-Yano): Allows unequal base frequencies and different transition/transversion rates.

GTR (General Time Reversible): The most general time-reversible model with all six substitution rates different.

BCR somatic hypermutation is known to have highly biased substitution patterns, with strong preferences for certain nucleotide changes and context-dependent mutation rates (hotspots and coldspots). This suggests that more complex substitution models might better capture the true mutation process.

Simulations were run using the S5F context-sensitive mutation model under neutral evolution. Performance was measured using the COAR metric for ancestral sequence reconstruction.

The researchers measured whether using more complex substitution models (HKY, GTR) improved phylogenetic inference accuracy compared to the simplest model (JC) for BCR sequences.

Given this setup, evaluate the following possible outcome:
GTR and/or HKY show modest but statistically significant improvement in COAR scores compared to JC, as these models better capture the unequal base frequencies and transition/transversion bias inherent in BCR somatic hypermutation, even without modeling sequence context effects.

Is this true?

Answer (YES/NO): NO